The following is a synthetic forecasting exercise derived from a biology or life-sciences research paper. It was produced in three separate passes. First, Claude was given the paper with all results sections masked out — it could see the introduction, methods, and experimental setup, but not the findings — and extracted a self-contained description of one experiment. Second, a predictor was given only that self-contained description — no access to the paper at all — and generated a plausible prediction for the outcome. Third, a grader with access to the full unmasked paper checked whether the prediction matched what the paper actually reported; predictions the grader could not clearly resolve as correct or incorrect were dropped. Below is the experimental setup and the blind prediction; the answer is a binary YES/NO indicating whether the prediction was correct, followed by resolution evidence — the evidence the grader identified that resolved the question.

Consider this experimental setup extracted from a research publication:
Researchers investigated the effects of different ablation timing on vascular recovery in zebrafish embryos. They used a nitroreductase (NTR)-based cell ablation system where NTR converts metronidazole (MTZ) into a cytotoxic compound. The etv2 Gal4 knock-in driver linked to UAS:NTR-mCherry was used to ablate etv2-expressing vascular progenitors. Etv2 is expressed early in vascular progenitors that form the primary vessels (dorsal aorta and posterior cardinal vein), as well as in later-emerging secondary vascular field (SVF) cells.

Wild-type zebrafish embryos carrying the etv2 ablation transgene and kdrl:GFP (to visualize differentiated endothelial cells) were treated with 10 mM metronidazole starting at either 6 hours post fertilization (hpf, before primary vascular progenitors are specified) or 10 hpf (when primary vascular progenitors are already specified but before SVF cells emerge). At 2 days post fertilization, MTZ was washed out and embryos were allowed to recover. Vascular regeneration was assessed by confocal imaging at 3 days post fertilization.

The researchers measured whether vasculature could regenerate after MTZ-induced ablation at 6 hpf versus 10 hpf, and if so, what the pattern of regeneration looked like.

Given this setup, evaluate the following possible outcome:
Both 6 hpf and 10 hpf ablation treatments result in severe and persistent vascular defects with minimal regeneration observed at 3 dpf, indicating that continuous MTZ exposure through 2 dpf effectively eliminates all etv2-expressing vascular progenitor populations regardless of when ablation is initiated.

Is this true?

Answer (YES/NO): NO